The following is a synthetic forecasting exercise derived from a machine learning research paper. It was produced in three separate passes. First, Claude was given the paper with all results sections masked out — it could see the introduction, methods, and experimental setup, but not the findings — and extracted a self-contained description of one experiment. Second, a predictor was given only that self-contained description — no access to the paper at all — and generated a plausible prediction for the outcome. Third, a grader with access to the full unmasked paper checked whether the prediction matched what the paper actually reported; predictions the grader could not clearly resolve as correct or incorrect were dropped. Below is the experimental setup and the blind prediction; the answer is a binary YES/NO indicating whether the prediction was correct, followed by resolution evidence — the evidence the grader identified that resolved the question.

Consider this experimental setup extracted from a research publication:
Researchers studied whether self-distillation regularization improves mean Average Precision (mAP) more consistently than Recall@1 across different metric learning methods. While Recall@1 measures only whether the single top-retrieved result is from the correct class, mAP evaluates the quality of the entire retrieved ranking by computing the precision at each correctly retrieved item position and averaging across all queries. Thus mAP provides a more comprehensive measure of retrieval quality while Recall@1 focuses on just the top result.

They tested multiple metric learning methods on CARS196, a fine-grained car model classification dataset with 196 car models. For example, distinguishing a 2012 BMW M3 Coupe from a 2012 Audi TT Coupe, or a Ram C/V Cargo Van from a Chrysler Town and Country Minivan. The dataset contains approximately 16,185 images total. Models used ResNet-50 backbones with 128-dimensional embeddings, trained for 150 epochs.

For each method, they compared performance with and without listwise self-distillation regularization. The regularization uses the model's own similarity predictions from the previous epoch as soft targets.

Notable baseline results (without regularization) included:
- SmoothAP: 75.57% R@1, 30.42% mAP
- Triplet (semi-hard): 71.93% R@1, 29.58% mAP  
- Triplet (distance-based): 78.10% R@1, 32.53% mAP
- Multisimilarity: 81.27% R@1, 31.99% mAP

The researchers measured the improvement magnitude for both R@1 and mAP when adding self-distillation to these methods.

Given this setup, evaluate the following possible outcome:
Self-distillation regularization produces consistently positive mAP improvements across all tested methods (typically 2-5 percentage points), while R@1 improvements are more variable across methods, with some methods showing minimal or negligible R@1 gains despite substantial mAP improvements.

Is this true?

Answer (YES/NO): NO